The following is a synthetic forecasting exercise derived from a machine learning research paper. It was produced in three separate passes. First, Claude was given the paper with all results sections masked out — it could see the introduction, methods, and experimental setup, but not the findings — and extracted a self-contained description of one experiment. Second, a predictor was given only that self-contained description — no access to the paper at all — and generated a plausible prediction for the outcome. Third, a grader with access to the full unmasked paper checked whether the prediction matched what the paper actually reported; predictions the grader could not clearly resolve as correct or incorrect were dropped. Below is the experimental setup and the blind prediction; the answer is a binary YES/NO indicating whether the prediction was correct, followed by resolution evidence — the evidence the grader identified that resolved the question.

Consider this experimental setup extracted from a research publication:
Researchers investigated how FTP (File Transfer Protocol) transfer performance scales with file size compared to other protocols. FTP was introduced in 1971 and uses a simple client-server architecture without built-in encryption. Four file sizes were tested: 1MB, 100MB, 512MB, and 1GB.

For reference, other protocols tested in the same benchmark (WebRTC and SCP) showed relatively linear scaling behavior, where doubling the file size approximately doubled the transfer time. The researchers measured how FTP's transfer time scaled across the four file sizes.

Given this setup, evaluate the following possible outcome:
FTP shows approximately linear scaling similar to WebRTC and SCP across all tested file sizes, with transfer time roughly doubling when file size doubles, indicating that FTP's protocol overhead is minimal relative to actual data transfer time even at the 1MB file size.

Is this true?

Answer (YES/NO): NO